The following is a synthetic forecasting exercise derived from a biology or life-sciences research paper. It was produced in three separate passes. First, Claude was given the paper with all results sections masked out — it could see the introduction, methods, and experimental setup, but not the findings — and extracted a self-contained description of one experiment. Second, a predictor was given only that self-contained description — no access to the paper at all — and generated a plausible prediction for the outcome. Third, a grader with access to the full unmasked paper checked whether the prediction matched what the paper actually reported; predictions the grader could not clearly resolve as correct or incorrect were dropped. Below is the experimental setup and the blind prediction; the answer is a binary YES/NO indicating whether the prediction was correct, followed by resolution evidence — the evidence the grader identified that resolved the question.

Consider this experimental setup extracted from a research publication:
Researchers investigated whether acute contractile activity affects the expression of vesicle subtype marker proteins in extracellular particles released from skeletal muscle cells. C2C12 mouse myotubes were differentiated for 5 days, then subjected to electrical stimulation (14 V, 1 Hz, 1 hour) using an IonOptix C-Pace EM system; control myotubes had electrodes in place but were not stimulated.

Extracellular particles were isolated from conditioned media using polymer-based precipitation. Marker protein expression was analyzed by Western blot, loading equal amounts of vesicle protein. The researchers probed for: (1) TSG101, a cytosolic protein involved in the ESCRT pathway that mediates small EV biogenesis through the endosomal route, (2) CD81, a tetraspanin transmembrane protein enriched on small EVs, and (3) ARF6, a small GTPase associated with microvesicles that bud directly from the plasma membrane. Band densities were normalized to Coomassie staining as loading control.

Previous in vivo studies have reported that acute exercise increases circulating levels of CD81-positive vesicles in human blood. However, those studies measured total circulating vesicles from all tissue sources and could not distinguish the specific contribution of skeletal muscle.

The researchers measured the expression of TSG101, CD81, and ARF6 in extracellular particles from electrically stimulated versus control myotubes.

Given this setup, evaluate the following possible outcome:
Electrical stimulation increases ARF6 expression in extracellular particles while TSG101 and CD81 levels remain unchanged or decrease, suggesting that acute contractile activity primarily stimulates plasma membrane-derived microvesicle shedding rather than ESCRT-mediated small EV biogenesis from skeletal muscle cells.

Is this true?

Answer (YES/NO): NO